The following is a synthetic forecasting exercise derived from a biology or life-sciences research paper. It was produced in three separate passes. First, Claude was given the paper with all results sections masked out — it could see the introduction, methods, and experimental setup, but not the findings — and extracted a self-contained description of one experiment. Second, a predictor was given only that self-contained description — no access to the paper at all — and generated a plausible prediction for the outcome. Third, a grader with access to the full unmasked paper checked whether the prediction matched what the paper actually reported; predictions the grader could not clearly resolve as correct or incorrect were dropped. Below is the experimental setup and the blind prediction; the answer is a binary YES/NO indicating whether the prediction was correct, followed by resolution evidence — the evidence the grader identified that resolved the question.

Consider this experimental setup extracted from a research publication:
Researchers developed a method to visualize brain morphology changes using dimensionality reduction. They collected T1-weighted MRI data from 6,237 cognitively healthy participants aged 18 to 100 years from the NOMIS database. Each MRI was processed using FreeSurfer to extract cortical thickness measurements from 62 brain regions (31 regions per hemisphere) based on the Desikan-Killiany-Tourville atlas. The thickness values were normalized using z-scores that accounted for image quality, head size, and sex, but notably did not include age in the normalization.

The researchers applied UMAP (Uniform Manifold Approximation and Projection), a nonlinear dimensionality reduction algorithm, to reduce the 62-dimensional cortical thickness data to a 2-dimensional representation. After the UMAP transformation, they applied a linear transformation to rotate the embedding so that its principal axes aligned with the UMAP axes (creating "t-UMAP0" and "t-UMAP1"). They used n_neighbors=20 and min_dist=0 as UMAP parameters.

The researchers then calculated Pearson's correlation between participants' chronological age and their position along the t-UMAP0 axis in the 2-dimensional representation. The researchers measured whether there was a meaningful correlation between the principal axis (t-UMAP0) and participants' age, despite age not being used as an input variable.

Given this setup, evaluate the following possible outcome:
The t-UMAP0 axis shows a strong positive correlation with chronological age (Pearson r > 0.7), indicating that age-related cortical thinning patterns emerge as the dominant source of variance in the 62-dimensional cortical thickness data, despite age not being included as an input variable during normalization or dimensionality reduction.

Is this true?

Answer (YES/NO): NO